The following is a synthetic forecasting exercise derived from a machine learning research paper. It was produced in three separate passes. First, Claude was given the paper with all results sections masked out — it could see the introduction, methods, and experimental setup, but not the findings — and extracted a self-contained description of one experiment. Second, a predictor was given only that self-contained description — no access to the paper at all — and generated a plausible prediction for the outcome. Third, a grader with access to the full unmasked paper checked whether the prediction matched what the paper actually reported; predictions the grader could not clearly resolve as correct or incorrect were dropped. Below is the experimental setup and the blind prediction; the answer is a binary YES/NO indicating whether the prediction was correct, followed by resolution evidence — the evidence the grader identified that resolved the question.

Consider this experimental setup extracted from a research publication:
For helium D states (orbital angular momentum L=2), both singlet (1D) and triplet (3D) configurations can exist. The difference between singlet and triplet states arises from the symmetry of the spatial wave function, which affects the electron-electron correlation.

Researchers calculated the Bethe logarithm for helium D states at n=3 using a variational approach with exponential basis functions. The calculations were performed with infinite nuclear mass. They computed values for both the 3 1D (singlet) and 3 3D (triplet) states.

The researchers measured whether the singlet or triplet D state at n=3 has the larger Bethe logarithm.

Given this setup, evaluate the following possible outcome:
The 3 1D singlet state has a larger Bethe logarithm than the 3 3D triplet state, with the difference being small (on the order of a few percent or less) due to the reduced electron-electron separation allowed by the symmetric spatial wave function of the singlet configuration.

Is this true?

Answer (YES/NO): NO